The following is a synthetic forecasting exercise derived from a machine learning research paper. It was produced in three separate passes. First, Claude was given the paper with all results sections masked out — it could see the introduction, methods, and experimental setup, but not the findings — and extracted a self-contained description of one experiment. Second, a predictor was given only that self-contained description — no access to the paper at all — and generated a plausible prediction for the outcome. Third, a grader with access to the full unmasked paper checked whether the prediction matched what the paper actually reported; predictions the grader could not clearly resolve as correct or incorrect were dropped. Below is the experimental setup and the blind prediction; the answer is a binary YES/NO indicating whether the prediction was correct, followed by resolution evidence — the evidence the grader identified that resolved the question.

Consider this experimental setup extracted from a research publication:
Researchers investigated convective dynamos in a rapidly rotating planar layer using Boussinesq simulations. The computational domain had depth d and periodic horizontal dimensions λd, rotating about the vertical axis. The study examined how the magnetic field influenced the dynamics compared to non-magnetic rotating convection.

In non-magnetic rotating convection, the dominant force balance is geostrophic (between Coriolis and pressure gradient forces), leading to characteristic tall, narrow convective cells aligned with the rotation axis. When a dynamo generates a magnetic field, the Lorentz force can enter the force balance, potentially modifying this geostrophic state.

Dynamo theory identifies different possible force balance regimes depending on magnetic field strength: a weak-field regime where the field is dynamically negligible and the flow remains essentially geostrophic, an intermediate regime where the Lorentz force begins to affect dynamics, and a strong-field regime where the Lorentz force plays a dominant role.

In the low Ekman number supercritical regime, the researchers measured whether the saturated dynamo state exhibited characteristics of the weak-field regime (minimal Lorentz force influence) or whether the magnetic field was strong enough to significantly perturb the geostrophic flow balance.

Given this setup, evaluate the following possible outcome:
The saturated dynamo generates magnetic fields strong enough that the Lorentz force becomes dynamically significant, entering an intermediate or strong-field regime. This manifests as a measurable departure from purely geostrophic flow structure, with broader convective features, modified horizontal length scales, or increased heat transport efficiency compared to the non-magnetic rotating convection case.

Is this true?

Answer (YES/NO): YES